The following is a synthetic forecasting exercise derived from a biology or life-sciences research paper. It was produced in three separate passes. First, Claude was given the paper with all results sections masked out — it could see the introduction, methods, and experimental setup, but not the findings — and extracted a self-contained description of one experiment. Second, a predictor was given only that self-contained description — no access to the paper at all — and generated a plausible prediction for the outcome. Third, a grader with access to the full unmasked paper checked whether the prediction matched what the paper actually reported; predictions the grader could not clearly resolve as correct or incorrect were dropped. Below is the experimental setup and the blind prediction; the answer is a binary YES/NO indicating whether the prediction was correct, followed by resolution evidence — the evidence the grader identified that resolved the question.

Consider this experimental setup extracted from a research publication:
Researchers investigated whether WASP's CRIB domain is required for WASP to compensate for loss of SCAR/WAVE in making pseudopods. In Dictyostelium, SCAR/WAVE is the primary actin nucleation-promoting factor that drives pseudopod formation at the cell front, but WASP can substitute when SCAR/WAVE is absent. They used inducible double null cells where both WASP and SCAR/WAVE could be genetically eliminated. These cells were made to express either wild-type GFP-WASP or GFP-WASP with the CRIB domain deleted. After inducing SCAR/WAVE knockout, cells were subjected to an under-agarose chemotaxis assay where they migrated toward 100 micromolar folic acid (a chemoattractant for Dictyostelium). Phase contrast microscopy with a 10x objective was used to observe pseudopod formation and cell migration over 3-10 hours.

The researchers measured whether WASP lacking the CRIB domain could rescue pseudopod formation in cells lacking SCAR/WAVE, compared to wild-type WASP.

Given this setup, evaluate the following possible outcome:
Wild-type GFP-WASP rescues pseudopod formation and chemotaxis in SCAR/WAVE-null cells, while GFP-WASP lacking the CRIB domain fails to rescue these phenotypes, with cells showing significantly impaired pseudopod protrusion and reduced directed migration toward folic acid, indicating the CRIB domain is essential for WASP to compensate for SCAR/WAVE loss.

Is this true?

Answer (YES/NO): YES